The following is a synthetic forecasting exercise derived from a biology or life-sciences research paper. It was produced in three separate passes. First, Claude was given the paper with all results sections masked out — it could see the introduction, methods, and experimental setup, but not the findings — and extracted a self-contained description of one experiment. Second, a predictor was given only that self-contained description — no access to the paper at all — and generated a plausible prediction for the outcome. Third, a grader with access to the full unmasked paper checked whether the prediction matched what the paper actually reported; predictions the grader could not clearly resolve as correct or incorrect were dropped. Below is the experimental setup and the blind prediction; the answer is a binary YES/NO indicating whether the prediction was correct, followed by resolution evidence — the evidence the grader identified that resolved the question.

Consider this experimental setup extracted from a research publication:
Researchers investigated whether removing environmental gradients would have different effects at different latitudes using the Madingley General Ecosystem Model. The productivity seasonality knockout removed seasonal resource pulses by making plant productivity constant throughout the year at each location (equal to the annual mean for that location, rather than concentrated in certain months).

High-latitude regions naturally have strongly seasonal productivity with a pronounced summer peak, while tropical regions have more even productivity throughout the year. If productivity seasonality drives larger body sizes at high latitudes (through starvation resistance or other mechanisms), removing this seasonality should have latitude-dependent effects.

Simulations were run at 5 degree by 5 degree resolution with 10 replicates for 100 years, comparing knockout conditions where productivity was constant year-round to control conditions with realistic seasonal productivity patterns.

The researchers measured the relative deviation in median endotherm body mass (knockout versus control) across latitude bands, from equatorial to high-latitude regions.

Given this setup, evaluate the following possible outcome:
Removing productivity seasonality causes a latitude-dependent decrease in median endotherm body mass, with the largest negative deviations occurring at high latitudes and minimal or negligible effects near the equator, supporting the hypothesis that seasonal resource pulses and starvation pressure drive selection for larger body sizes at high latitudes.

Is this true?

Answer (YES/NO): YES